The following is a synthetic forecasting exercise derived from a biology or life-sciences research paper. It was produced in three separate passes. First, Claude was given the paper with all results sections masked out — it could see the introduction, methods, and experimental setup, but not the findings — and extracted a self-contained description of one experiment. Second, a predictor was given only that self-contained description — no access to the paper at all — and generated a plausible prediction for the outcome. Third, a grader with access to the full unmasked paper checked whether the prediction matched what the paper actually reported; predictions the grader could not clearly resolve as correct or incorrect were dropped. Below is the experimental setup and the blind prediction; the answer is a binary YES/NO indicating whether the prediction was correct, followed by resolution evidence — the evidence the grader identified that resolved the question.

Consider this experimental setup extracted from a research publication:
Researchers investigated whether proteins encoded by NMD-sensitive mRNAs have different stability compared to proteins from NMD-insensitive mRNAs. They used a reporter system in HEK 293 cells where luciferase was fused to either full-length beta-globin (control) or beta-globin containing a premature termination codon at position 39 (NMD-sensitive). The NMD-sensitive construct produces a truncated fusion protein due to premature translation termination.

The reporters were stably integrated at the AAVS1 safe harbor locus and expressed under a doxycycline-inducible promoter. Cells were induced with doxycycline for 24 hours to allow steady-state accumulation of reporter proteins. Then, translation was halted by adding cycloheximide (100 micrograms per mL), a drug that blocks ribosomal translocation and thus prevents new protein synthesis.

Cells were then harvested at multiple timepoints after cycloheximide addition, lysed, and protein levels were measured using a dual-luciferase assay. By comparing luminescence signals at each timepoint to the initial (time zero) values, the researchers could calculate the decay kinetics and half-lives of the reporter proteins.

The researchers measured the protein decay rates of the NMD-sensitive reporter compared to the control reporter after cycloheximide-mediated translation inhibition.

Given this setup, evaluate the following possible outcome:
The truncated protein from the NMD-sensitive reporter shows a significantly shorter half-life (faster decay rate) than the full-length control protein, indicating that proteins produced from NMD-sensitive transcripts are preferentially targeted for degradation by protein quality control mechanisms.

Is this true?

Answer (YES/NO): NO